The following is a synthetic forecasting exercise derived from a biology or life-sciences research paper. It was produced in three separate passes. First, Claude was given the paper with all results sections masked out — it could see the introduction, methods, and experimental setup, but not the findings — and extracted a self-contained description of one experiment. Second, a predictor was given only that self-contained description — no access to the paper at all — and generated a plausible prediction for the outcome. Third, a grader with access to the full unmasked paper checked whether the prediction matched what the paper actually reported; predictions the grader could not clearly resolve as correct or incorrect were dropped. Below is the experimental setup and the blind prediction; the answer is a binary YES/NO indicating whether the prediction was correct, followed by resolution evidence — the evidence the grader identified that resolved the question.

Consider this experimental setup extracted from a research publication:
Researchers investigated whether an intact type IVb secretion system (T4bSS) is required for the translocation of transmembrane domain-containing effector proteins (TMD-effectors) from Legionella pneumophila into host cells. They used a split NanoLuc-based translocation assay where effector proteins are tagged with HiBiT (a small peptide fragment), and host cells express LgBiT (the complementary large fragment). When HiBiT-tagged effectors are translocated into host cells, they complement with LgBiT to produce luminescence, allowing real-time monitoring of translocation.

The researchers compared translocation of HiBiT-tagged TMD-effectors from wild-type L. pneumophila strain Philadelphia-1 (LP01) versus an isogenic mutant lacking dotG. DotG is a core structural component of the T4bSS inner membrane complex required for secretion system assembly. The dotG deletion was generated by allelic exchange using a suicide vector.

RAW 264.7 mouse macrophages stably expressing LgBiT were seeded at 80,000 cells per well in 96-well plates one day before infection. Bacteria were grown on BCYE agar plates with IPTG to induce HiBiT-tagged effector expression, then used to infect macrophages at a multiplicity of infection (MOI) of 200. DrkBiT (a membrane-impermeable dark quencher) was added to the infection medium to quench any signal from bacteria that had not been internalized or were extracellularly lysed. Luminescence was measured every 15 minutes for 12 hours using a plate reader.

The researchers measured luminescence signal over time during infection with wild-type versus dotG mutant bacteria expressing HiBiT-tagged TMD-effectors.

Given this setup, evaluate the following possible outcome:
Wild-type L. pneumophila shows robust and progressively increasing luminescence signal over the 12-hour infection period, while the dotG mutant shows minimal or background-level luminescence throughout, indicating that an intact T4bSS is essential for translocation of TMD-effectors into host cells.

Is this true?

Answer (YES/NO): YES